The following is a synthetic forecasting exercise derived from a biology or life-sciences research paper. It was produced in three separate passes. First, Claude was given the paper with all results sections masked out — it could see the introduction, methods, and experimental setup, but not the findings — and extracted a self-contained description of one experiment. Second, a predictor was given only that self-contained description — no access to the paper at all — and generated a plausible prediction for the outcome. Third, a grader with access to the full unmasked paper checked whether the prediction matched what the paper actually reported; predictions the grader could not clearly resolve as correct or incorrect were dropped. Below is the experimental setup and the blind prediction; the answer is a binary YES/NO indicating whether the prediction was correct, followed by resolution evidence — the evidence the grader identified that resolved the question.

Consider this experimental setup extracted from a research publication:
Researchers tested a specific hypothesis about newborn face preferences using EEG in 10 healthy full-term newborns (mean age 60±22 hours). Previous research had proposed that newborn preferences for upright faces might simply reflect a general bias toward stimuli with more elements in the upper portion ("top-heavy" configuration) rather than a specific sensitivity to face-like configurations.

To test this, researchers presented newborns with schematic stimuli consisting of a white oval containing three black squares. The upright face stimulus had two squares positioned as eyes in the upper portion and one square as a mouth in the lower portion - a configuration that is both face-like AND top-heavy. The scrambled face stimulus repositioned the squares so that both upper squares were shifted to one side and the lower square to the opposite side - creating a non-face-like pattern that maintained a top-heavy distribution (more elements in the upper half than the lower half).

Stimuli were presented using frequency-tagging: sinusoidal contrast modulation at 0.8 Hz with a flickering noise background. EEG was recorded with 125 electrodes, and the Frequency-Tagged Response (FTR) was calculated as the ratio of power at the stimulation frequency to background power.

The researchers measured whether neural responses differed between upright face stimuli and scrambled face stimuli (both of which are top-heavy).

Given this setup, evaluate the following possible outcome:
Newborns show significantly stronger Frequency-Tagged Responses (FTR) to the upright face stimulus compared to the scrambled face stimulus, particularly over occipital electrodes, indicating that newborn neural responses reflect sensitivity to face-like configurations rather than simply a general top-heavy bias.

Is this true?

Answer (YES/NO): NO